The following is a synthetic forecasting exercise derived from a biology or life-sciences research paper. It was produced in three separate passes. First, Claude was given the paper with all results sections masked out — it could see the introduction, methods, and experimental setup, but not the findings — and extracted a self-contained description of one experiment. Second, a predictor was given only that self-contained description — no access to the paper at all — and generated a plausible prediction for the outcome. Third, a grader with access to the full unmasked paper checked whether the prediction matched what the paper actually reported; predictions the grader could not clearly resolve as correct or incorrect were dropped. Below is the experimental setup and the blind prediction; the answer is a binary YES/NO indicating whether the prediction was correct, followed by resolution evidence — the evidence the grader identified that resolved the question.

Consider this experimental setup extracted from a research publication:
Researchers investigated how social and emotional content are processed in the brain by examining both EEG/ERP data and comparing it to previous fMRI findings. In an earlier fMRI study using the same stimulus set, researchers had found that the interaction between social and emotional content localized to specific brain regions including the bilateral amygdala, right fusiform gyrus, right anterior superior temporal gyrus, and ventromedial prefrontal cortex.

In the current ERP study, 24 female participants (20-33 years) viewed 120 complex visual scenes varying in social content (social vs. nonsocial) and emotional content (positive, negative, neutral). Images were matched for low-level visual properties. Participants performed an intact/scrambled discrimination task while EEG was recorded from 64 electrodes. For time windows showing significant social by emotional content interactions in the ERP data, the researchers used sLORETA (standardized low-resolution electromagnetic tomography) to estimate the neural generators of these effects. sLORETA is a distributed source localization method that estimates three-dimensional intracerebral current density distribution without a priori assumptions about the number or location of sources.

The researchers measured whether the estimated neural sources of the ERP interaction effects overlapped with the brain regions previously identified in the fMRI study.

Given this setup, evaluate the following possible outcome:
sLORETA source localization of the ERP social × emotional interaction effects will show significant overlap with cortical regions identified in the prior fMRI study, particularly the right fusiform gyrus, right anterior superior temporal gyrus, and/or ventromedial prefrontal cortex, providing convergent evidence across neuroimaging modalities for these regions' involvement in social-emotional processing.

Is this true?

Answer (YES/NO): YES